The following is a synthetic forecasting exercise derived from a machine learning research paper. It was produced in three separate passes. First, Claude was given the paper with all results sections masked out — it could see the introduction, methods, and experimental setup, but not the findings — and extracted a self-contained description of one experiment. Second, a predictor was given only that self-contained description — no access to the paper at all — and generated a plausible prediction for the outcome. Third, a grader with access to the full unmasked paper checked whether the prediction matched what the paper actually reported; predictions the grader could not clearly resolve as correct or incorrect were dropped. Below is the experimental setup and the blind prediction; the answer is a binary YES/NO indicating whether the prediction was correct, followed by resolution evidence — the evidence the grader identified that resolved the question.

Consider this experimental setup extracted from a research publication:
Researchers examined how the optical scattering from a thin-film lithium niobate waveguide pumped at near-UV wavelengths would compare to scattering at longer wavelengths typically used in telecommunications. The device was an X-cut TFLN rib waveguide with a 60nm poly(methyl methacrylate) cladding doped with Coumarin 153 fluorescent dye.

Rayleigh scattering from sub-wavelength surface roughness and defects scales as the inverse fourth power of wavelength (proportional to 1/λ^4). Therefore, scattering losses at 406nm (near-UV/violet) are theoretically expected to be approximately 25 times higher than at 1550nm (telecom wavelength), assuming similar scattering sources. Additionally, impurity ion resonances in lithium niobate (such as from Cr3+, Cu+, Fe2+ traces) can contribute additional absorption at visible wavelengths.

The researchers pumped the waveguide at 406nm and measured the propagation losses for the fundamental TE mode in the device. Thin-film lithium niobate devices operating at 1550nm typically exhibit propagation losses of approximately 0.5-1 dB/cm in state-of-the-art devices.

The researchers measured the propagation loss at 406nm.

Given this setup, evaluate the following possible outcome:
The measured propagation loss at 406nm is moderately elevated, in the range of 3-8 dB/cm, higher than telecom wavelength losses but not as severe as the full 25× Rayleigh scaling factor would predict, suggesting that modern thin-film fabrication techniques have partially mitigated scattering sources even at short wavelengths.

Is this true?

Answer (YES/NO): NO